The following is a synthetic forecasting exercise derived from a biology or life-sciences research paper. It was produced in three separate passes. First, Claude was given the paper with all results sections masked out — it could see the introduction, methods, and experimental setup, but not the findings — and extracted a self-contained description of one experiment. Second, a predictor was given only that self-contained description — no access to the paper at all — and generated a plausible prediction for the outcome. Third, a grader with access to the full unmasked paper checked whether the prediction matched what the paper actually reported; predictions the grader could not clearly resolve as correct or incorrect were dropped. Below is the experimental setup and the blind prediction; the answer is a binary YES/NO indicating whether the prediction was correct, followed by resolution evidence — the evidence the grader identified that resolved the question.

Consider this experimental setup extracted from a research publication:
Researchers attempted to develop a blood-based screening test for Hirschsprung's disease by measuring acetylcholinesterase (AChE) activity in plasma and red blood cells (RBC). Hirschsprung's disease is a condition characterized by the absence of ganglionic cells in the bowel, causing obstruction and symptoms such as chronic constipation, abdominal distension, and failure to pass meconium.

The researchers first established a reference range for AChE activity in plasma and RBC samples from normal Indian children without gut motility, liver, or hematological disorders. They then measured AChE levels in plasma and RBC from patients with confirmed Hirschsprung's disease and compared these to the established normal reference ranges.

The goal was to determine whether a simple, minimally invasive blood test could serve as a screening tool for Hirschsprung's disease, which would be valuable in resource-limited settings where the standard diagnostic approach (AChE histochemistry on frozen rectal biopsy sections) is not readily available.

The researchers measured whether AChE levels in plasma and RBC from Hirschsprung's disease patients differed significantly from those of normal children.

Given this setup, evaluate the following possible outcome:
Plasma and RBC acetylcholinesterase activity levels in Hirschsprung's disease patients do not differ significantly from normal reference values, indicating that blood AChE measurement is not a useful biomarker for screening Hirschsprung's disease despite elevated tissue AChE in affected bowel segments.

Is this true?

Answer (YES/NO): YES